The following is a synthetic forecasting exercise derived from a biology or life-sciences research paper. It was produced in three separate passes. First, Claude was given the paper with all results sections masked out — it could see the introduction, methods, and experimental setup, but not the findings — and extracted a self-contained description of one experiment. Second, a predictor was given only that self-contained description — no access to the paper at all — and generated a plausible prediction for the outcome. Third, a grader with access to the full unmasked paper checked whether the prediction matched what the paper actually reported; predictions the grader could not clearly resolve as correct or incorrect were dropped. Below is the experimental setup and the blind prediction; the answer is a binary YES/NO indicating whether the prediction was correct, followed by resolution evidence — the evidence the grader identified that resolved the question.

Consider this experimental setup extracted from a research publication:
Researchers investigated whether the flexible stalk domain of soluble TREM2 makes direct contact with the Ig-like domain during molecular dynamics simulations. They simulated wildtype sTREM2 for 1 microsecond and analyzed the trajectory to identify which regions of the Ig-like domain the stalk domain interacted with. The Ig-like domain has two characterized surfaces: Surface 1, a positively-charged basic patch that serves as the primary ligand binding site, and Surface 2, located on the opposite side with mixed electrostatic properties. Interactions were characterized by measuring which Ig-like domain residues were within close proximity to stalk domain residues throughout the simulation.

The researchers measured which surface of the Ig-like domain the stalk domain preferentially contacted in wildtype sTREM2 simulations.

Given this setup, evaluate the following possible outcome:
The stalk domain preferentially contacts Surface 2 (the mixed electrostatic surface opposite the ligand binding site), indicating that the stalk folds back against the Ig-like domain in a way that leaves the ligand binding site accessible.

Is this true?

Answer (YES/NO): NO